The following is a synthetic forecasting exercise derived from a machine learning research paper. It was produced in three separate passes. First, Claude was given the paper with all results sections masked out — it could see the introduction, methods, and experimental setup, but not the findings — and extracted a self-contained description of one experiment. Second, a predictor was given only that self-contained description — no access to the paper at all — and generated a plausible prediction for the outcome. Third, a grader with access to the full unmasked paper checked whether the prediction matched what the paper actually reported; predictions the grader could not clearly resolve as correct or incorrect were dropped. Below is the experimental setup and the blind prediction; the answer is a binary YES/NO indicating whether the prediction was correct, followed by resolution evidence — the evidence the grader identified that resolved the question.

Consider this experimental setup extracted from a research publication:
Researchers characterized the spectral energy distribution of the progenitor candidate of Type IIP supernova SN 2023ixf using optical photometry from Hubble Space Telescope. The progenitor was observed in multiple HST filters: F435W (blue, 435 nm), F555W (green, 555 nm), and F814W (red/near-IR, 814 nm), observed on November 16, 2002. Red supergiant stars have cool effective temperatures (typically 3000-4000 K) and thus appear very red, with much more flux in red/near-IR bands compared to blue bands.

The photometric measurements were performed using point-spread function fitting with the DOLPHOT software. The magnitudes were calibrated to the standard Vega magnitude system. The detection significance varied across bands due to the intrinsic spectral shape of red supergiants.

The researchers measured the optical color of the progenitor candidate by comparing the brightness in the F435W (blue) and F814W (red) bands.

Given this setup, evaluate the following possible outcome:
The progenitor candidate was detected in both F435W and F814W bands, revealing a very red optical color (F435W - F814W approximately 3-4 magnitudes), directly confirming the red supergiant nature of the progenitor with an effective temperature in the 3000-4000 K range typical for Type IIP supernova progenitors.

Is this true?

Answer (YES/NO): NO